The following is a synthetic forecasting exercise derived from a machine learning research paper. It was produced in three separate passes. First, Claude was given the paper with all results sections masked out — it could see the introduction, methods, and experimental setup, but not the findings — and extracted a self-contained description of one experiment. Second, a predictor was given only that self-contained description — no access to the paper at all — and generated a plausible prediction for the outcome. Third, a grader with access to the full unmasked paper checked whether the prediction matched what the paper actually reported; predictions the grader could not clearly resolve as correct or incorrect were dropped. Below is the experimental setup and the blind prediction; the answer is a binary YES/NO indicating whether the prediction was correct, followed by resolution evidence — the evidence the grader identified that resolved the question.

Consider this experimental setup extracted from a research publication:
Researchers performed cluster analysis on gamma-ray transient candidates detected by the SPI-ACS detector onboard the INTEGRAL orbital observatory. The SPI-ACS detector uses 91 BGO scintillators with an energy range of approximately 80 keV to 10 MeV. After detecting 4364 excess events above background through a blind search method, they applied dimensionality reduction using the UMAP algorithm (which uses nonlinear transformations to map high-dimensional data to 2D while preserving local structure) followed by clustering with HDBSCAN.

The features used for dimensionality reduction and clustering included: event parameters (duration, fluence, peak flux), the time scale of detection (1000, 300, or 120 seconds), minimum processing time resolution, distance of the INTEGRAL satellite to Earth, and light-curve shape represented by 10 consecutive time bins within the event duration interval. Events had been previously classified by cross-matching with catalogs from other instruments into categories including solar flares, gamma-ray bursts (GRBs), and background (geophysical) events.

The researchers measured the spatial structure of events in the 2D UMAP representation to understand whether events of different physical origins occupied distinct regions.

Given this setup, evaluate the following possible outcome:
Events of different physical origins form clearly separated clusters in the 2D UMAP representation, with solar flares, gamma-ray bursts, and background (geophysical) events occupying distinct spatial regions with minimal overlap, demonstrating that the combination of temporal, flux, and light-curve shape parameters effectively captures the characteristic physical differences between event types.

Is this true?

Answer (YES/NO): NO